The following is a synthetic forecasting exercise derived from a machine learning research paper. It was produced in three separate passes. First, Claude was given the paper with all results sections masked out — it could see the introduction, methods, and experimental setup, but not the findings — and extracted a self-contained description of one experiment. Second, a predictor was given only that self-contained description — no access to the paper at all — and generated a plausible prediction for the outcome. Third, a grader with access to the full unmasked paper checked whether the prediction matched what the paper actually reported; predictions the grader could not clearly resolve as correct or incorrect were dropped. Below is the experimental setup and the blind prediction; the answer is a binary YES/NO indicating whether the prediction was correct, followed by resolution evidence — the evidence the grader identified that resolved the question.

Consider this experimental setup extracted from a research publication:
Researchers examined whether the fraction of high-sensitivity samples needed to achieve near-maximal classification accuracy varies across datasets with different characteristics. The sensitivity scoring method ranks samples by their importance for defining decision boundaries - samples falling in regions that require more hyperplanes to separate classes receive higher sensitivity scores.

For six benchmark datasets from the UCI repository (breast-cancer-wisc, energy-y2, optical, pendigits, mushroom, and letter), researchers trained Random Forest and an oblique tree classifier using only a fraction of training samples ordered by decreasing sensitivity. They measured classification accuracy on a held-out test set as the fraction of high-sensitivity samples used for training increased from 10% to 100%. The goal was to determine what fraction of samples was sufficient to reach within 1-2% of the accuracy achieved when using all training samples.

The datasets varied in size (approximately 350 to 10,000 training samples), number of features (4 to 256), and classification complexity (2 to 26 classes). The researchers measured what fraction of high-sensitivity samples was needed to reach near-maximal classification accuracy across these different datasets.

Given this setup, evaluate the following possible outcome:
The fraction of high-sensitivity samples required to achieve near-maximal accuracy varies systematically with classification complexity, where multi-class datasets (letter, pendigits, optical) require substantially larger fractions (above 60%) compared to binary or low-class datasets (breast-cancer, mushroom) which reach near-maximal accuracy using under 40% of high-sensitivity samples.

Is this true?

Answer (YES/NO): NO